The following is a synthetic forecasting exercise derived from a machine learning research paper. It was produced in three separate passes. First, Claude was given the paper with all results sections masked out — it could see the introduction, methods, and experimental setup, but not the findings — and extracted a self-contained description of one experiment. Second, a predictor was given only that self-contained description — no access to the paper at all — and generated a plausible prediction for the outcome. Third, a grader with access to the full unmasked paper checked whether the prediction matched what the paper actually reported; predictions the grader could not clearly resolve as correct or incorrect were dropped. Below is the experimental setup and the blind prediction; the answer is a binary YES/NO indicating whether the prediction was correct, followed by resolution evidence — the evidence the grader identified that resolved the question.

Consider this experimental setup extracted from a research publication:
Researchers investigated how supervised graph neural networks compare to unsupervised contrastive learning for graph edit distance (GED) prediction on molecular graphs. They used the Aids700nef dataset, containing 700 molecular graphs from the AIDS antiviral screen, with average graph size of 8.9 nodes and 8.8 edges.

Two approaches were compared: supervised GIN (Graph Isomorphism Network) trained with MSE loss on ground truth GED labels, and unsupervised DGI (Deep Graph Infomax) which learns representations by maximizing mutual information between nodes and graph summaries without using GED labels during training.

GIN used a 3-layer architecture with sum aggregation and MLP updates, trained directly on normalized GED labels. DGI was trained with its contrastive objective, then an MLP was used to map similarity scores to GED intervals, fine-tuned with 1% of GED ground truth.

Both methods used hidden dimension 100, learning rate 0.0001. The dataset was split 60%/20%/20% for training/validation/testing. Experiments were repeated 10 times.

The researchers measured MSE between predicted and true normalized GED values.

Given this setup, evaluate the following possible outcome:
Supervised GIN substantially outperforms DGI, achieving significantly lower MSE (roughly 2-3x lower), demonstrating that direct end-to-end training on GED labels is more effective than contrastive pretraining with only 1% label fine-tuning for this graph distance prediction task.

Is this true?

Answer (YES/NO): NO